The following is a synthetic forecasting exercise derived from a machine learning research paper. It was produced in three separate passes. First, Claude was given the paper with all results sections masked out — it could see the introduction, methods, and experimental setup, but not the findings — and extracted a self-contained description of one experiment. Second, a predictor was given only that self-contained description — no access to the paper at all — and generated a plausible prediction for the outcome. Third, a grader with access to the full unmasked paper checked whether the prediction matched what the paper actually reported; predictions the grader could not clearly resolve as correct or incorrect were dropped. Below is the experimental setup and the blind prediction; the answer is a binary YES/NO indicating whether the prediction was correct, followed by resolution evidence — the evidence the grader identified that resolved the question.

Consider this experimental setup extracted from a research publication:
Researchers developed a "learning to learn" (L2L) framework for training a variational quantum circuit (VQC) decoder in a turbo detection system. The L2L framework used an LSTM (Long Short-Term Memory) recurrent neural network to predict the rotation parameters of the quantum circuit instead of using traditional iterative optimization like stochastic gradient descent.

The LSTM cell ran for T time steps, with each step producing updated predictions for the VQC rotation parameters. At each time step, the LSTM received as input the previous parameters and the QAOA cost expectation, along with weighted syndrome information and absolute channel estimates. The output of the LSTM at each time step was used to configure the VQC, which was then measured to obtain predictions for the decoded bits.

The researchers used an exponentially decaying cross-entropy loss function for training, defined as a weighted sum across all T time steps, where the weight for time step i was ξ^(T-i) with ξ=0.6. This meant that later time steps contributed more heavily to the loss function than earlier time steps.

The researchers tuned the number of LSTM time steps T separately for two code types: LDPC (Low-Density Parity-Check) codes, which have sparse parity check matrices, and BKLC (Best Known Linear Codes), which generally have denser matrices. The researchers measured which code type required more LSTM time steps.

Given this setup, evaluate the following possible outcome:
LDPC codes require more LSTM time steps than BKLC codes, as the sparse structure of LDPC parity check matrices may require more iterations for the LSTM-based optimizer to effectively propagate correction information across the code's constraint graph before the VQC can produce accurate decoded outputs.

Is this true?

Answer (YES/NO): NO